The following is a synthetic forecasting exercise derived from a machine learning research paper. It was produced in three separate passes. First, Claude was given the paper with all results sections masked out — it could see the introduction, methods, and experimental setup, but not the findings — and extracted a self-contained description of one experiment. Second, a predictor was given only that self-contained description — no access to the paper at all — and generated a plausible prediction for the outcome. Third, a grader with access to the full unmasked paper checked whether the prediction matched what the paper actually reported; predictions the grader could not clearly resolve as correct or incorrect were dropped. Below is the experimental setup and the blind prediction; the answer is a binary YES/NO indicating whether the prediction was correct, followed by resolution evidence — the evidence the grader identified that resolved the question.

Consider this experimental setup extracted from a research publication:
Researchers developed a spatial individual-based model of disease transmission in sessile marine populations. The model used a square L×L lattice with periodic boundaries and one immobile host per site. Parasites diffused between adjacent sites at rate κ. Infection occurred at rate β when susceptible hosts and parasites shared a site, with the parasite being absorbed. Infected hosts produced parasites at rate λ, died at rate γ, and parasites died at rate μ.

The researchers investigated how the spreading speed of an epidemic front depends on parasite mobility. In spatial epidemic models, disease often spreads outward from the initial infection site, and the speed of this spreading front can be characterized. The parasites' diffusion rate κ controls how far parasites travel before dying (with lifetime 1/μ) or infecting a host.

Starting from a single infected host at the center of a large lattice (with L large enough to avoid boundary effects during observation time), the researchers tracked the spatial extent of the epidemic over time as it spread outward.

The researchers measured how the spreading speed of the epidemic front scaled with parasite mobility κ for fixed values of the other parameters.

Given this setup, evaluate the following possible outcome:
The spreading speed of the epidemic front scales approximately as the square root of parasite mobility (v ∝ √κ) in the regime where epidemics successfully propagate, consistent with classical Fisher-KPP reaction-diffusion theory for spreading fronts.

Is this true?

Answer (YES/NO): YES